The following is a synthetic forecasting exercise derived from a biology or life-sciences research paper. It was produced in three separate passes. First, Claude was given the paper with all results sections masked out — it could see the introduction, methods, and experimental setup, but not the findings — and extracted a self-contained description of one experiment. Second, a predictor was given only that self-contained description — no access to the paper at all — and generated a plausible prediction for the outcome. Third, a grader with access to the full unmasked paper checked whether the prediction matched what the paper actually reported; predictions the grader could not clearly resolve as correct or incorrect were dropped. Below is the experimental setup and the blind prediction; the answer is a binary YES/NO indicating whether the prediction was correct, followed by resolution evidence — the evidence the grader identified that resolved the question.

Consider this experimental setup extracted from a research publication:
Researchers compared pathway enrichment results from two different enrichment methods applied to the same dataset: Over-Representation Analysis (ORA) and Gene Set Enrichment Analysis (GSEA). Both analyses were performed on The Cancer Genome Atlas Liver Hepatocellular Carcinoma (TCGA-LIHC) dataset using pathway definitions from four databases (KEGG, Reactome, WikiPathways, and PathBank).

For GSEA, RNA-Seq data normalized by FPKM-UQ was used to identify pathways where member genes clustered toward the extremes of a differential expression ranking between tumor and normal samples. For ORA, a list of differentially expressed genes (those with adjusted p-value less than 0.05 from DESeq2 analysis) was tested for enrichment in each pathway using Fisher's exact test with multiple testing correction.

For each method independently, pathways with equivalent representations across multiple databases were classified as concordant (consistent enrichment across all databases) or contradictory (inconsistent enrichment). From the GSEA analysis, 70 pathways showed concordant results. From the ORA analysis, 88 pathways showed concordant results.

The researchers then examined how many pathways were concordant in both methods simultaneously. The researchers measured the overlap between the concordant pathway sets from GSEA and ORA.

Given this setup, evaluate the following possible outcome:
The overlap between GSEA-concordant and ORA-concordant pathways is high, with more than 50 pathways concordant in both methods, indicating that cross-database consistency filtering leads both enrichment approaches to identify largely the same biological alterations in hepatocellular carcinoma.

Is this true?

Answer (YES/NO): YES